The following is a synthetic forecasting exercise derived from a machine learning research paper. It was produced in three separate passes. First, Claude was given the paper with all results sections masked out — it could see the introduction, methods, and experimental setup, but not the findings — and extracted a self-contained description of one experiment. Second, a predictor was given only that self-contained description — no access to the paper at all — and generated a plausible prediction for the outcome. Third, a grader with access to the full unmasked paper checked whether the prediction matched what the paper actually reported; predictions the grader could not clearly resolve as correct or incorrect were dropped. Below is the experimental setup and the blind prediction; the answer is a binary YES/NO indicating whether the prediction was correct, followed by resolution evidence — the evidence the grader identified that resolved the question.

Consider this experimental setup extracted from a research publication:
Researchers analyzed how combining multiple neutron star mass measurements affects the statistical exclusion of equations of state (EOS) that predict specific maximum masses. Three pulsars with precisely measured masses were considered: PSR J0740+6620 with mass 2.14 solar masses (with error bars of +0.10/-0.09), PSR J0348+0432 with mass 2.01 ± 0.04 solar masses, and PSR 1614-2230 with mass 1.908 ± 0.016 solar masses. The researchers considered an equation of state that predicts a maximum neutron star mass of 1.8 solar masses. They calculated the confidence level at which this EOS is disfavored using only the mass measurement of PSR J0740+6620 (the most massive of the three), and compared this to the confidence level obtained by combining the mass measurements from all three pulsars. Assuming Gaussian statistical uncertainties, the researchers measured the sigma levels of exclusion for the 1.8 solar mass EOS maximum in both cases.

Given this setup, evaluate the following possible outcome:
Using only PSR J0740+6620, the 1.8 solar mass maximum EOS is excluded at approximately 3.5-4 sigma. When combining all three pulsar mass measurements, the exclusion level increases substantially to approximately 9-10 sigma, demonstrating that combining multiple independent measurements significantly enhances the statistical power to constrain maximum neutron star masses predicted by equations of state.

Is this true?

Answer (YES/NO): YES